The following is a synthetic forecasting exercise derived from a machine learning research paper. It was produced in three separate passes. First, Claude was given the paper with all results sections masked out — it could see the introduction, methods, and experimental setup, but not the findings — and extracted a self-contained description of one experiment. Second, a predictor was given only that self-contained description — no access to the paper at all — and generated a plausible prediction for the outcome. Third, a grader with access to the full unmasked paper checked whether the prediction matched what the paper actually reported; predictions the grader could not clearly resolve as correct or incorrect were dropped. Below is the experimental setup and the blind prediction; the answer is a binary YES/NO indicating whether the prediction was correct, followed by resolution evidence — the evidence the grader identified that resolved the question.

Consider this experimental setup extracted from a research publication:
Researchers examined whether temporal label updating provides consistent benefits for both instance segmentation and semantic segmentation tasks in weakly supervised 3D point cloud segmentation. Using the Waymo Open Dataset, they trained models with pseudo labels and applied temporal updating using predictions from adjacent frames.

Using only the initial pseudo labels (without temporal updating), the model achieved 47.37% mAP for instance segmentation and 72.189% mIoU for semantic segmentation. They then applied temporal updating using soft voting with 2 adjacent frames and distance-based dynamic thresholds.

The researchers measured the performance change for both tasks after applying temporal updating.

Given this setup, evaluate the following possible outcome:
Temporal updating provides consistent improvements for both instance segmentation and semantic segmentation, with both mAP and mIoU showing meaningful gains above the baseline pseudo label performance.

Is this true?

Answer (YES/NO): YES